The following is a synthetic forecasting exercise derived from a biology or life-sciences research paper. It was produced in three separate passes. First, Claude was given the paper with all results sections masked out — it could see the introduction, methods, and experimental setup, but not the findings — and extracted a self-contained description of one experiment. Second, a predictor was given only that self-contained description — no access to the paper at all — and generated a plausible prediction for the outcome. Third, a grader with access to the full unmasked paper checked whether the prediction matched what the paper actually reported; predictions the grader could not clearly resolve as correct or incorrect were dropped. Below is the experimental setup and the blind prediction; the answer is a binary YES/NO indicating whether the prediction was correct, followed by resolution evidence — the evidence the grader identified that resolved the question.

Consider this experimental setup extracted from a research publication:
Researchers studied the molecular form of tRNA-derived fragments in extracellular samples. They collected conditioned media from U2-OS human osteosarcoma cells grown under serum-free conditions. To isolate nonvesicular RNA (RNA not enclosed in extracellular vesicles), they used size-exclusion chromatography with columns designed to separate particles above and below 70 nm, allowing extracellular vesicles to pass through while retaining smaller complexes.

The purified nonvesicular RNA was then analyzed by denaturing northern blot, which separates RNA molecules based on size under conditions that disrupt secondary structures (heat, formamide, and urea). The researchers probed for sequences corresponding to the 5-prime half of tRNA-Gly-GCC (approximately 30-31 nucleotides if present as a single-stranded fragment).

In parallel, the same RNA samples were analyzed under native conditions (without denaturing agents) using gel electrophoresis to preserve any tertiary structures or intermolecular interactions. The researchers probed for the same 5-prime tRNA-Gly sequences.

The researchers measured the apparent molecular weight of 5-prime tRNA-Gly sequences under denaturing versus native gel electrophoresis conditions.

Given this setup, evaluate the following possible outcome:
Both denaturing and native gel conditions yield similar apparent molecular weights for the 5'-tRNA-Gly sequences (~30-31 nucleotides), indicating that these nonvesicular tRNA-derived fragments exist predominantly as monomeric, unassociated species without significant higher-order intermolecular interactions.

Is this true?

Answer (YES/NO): NO